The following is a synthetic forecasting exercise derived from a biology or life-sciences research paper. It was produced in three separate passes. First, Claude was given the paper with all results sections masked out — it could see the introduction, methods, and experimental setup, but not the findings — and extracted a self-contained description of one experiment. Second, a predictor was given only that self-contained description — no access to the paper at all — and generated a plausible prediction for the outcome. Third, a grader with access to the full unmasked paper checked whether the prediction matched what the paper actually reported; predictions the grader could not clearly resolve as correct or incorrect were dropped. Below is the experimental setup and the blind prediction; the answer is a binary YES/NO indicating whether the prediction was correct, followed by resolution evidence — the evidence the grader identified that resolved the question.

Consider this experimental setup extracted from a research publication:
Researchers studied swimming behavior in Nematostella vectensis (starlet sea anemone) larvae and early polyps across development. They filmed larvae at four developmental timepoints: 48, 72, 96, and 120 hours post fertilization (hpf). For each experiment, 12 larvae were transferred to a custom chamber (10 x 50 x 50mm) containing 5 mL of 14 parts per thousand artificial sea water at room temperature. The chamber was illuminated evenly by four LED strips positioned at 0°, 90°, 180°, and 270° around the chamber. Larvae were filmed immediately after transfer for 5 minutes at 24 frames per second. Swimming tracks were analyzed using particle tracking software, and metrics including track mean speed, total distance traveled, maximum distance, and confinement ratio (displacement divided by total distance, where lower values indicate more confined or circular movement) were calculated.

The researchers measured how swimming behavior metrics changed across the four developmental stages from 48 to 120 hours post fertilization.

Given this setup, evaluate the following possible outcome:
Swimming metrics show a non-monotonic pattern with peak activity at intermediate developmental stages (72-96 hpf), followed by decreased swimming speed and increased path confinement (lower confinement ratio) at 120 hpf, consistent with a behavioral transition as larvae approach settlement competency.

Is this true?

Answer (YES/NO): YES